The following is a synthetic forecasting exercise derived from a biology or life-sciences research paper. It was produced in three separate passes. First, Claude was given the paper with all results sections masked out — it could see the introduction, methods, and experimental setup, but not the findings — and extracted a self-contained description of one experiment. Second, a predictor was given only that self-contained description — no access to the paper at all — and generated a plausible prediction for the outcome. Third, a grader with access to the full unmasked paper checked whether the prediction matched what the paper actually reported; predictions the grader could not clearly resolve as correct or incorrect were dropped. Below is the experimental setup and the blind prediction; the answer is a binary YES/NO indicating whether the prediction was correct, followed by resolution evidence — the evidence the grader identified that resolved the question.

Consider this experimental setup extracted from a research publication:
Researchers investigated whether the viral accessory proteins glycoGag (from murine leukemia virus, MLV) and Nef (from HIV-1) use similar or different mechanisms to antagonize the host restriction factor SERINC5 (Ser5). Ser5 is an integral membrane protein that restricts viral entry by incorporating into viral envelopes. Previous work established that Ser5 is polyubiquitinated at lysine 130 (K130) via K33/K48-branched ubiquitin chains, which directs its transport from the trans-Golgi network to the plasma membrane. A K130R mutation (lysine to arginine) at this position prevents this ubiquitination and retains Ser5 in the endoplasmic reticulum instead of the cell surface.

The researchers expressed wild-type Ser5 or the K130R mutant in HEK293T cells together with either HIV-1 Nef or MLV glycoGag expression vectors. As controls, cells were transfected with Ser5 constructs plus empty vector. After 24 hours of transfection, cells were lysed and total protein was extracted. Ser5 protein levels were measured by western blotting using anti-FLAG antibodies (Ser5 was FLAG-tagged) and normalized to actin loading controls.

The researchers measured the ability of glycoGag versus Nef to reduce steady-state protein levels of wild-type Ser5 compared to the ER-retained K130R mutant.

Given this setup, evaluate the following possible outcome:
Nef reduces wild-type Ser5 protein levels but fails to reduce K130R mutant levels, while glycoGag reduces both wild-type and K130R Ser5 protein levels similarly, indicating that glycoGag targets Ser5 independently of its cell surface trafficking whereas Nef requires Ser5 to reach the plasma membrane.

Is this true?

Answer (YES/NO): YES